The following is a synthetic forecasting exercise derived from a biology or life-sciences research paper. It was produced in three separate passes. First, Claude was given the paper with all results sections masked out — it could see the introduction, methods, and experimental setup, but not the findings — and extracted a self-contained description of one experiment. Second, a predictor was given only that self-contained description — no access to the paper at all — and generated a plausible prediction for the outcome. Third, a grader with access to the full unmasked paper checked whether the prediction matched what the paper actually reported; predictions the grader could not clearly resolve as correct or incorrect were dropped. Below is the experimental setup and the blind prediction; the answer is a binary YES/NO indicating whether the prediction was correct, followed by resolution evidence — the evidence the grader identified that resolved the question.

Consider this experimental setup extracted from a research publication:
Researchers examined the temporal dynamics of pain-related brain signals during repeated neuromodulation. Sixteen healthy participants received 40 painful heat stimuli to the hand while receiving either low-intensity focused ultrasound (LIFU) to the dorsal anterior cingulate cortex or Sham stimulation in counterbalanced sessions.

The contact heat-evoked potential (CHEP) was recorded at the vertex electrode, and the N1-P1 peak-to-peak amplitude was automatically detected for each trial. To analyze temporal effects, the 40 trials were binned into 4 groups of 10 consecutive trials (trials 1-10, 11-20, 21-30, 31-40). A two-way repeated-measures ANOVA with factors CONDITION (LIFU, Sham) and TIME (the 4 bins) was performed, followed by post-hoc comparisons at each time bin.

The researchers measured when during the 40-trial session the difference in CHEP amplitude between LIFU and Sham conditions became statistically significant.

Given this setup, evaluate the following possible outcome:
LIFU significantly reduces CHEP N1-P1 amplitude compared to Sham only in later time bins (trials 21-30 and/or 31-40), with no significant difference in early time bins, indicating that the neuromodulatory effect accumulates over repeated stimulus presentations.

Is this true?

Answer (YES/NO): YES